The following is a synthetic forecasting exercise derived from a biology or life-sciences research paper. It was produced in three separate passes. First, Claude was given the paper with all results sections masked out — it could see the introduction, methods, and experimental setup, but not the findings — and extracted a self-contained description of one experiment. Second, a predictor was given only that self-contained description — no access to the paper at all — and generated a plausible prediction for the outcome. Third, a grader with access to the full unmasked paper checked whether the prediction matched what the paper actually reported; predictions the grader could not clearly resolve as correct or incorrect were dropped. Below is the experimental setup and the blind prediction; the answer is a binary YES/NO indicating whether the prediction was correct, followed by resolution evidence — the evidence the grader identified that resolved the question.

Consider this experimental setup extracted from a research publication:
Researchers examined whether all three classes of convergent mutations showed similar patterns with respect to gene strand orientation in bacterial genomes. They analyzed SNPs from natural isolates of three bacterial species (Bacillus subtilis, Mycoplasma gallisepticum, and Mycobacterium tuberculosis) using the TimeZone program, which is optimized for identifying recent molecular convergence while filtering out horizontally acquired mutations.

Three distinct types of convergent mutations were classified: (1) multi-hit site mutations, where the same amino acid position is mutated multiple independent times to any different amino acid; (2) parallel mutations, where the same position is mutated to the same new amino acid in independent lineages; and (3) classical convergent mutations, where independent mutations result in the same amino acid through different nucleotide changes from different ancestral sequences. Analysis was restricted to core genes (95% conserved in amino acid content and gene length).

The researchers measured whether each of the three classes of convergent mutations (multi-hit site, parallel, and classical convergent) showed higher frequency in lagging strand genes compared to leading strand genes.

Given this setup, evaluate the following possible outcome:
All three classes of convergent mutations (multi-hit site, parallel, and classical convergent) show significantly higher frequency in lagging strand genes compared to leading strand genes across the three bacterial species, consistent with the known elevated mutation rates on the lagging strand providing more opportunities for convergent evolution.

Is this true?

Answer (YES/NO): NO